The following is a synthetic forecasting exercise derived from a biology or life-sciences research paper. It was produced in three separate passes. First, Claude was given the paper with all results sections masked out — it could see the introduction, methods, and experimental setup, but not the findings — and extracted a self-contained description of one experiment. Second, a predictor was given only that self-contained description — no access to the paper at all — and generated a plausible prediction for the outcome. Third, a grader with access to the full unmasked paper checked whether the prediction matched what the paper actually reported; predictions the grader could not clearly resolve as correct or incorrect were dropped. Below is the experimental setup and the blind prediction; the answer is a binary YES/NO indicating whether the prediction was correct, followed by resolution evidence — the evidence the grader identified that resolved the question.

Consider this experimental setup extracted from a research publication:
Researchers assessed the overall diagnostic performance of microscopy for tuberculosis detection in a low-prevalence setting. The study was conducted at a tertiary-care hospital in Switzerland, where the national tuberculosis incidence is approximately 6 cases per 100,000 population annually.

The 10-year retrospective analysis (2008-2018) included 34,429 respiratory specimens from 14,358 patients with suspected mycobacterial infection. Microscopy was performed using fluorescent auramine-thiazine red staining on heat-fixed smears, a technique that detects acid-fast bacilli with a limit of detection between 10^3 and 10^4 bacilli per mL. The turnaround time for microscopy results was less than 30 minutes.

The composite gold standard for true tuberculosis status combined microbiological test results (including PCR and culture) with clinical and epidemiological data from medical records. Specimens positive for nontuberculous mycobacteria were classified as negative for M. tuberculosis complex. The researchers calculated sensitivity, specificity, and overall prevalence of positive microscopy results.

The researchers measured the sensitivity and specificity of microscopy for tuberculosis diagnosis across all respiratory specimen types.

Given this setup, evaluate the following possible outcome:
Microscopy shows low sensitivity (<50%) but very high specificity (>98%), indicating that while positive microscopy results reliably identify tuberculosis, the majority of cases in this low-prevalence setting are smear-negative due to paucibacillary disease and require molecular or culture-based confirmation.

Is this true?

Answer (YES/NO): NO